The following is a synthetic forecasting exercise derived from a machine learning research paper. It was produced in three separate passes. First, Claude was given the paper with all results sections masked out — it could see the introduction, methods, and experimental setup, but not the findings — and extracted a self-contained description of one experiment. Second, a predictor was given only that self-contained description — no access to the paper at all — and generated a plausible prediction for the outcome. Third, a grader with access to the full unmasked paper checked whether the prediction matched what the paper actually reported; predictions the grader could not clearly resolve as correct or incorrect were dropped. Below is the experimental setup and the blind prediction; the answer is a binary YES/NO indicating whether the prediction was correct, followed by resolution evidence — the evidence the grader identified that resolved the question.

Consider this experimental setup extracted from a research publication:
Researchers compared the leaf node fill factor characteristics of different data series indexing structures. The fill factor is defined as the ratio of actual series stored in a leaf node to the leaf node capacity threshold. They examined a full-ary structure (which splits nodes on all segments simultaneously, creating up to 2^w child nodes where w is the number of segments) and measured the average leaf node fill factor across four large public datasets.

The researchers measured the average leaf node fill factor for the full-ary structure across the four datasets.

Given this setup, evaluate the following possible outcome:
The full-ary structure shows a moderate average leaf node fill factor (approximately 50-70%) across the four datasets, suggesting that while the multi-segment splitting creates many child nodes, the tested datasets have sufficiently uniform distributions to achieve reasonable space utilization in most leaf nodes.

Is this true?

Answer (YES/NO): NO